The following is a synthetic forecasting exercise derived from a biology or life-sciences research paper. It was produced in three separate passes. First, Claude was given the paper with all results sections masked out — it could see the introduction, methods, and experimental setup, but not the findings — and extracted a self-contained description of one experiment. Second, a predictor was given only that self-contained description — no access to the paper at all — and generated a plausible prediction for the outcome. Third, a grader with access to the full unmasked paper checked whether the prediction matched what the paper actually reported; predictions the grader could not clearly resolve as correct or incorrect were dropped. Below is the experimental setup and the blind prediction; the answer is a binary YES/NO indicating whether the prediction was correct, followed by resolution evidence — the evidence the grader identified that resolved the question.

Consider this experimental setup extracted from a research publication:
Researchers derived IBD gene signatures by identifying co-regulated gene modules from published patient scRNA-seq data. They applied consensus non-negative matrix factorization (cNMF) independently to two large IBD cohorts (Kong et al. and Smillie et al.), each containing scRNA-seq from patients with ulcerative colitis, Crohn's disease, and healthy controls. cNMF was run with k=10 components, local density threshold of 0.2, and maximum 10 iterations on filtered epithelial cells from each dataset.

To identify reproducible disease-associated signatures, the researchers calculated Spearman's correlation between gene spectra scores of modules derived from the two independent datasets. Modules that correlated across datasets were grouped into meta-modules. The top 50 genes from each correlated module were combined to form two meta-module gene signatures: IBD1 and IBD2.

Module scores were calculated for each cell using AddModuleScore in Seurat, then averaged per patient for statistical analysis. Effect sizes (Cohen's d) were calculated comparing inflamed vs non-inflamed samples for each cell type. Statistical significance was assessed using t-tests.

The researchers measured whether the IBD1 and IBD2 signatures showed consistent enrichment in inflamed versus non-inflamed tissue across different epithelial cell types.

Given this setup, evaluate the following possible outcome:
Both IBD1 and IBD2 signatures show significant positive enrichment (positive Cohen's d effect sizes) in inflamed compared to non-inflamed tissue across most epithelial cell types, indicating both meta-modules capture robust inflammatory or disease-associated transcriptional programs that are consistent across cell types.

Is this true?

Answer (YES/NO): NO